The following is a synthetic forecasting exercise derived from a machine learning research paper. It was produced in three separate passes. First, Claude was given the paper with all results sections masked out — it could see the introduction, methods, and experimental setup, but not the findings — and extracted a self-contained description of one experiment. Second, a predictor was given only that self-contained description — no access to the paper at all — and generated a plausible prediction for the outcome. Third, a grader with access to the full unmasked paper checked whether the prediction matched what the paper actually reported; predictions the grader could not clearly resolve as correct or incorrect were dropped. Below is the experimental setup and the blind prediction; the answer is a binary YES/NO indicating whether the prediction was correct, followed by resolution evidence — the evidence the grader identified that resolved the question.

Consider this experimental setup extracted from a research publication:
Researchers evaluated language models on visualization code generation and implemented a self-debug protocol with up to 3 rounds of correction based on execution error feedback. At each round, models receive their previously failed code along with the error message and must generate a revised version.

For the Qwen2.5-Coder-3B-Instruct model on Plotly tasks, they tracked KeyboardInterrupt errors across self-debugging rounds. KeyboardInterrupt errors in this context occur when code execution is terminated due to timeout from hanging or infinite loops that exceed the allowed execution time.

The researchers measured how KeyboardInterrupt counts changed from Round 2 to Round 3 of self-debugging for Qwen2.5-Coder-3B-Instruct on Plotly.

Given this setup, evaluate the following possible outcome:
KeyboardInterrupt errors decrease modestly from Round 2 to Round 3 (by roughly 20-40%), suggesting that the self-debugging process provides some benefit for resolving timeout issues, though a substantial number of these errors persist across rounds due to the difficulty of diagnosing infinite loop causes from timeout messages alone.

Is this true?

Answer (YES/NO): NO